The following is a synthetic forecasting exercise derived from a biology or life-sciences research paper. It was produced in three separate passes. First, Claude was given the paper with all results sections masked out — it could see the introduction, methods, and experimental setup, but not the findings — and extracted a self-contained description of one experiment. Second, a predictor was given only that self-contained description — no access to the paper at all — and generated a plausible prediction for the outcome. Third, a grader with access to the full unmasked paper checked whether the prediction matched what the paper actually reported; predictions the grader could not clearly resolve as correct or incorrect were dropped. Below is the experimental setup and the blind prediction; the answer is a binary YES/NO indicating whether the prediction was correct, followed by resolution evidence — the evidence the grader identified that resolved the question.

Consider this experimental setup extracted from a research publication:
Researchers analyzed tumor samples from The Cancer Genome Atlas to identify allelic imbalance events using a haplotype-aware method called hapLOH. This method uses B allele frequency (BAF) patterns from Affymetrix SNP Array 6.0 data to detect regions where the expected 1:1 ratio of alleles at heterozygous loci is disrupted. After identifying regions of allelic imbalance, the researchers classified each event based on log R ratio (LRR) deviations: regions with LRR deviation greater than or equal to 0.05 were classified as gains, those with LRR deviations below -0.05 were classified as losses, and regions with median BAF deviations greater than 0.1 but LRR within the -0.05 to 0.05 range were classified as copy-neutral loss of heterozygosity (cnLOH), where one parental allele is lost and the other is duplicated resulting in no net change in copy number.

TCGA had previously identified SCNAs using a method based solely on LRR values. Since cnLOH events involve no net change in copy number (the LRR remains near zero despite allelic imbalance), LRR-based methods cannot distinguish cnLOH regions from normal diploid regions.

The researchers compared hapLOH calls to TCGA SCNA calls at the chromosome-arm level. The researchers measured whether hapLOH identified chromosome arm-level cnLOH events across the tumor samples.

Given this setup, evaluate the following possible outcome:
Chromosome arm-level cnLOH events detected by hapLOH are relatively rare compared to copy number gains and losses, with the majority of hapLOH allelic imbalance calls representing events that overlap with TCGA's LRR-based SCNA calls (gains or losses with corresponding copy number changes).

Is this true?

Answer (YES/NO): NO